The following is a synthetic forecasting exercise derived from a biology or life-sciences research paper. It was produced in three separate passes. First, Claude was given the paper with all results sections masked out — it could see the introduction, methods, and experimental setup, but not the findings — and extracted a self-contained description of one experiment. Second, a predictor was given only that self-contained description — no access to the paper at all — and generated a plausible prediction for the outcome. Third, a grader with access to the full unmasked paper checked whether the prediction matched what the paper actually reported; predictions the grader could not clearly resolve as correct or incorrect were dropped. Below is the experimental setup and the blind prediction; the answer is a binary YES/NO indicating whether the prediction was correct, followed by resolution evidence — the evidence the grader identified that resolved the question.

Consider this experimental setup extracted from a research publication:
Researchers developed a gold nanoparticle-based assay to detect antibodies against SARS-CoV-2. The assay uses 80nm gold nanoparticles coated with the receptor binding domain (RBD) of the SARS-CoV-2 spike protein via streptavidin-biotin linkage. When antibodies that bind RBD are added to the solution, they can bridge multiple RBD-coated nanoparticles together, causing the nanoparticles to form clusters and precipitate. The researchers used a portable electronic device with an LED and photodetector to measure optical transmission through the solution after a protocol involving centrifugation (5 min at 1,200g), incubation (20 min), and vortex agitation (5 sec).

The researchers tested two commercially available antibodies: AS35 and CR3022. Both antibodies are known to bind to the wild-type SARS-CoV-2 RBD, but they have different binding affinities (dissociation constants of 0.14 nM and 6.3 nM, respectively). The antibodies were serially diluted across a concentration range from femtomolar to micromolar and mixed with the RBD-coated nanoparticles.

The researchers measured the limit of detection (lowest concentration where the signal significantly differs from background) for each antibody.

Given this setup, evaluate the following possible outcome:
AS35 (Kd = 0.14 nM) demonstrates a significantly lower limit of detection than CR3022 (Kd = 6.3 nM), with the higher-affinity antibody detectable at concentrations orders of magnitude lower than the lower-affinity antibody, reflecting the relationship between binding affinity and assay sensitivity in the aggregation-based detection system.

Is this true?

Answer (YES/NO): NO